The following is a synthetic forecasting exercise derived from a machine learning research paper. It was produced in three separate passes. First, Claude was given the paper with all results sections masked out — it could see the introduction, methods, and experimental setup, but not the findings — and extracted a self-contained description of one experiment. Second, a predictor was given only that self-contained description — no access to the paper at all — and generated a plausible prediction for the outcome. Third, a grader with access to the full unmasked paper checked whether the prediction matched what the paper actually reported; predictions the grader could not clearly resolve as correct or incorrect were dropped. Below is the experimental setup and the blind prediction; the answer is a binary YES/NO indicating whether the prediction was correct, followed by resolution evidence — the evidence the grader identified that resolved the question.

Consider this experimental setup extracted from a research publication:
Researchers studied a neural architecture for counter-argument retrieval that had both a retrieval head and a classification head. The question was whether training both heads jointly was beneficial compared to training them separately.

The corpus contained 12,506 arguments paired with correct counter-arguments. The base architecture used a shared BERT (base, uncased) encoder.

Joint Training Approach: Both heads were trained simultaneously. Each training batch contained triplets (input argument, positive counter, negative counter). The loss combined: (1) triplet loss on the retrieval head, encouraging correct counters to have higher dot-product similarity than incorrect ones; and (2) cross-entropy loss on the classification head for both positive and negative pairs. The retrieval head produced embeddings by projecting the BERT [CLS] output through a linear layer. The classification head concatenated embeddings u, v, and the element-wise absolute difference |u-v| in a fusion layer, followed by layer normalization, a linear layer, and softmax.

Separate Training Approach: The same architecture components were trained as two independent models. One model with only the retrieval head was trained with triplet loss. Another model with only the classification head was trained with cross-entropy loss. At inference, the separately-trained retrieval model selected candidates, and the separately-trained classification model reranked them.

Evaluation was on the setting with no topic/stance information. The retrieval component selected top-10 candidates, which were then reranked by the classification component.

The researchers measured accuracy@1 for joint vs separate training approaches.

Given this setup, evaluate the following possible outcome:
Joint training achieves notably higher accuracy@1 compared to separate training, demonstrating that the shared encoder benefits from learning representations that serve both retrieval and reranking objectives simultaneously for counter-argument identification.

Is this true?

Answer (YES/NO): NO